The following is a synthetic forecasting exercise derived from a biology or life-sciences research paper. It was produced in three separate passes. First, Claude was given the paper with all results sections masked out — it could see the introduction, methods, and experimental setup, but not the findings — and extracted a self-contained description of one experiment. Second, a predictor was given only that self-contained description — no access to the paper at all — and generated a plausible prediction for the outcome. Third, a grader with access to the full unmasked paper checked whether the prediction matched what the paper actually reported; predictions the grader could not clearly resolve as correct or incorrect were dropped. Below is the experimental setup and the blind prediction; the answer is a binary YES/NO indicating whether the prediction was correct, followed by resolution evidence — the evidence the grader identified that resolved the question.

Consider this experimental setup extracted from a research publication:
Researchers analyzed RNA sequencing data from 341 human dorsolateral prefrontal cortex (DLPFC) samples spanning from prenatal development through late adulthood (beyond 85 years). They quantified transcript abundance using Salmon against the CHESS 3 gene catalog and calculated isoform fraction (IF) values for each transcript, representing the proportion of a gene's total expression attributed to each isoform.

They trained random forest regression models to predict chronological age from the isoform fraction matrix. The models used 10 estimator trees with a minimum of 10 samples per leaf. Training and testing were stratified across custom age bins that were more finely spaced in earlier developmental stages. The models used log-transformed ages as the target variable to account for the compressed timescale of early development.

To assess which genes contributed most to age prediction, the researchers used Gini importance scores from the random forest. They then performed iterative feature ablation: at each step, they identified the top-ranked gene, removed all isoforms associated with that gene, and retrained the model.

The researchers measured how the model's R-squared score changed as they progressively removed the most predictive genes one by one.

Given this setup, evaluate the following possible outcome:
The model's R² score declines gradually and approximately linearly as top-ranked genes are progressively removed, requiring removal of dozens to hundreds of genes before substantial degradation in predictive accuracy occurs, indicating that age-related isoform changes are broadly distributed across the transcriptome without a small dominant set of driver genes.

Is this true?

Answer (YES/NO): NO